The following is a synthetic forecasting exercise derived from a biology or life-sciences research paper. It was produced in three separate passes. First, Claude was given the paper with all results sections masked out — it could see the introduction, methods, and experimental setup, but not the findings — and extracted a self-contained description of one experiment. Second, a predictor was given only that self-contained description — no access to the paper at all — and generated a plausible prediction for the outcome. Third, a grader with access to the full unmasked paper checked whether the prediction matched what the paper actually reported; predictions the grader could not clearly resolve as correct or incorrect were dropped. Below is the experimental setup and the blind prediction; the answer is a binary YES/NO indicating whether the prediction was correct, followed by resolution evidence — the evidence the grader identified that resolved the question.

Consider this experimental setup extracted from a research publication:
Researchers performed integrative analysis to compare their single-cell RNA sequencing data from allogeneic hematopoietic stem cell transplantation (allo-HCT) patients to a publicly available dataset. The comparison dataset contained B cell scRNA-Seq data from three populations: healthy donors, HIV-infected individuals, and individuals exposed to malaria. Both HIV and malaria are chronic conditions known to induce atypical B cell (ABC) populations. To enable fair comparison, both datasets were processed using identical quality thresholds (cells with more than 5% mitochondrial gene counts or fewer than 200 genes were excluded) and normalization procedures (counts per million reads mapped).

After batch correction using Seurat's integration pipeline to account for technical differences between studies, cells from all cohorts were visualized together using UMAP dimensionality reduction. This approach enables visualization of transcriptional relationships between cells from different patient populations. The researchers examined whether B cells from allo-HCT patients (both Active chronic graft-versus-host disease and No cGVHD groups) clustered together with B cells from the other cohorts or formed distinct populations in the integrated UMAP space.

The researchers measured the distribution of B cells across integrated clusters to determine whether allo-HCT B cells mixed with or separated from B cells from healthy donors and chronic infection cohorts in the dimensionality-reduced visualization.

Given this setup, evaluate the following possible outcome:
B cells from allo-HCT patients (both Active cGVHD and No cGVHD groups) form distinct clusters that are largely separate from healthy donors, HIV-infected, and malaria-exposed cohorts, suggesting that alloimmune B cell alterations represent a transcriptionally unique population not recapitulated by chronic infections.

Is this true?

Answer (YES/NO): YES